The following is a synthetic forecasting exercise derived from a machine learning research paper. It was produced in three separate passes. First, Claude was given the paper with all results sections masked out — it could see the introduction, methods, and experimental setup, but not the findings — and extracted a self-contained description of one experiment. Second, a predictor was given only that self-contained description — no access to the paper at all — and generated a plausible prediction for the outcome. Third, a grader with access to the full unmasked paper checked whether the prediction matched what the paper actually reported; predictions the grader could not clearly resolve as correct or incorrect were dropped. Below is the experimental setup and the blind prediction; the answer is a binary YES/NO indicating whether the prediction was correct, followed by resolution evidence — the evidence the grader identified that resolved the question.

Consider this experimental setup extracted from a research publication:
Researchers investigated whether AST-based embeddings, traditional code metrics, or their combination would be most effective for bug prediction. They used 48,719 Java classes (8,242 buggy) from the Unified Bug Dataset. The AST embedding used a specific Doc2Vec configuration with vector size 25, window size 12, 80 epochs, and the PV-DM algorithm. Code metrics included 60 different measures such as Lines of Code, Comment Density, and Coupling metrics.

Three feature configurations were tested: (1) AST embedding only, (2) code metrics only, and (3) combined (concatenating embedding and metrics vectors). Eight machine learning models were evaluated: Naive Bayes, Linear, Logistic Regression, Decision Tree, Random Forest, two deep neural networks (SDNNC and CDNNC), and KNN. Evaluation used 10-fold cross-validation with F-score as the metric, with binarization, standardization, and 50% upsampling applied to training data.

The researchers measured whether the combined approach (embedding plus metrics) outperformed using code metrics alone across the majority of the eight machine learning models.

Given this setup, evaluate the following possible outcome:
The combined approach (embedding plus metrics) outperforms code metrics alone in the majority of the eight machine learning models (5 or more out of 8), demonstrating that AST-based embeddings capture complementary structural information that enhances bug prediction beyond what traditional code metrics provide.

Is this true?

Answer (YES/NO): YES